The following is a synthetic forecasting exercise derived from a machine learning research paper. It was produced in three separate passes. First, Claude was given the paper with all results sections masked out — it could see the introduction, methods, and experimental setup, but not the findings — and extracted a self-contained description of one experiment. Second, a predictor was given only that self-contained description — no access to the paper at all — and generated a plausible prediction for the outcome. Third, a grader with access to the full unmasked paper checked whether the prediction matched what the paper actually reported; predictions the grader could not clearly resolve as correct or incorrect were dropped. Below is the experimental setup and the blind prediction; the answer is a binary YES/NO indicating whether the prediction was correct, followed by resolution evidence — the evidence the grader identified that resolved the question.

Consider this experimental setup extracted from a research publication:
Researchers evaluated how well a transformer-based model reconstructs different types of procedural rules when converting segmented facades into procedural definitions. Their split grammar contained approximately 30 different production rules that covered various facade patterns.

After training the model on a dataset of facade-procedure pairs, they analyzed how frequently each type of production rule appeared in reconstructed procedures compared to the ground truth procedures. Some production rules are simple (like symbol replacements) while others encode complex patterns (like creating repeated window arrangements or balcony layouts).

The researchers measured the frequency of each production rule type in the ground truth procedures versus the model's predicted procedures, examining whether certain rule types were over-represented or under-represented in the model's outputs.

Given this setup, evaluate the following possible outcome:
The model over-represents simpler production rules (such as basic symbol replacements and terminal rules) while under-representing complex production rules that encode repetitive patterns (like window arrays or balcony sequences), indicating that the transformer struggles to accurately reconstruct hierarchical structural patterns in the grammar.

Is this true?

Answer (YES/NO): NO